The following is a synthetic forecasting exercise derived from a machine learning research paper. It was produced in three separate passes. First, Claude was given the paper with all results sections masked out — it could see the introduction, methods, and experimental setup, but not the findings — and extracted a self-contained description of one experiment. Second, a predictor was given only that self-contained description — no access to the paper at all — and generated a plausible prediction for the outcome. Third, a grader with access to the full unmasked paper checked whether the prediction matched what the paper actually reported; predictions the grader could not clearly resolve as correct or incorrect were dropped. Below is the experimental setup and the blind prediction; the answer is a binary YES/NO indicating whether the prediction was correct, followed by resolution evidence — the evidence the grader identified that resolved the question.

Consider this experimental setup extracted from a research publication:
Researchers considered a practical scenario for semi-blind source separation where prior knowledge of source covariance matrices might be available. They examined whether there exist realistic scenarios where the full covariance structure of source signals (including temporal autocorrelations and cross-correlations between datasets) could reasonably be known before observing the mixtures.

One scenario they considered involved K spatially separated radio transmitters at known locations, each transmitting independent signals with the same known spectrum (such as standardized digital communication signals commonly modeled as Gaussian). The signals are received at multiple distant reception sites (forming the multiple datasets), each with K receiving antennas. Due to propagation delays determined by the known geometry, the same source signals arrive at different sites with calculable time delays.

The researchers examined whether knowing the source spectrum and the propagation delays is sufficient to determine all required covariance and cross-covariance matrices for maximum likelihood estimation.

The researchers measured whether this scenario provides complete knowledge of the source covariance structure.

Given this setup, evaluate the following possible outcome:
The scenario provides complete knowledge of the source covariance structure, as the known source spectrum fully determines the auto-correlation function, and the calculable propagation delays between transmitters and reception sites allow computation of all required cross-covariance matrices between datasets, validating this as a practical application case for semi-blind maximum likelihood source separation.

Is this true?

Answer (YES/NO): YES